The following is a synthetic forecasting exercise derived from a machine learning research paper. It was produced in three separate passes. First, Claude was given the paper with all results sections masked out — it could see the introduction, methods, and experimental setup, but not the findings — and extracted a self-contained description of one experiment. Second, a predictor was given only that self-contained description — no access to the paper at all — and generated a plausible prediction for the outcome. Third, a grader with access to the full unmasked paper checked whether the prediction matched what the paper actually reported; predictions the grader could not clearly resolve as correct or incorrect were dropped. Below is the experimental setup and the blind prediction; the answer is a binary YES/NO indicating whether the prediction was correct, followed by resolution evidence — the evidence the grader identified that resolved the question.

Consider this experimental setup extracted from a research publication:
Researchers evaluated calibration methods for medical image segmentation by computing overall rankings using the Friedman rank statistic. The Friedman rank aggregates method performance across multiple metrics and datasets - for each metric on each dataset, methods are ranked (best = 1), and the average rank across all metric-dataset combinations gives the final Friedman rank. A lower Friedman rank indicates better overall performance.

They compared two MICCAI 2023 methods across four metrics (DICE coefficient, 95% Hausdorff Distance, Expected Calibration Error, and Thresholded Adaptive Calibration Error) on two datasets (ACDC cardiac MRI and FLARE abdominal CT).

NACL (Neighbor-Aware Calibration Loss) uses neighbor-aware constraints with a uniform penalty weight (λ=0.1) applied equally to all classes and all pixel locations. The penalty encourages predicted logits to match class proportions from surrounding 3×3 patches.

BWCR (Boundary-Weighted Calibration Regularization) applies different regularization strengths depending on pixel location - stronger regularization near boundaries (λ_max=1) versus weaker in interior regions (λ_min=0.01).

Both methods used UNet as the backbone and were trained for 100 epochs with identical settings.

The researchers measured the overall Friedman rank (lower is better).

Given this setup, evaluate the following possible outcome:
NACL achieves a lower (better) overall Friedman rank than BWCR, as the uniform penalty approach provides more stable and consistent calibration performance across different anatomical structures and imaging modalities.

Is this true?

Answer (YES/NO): YES